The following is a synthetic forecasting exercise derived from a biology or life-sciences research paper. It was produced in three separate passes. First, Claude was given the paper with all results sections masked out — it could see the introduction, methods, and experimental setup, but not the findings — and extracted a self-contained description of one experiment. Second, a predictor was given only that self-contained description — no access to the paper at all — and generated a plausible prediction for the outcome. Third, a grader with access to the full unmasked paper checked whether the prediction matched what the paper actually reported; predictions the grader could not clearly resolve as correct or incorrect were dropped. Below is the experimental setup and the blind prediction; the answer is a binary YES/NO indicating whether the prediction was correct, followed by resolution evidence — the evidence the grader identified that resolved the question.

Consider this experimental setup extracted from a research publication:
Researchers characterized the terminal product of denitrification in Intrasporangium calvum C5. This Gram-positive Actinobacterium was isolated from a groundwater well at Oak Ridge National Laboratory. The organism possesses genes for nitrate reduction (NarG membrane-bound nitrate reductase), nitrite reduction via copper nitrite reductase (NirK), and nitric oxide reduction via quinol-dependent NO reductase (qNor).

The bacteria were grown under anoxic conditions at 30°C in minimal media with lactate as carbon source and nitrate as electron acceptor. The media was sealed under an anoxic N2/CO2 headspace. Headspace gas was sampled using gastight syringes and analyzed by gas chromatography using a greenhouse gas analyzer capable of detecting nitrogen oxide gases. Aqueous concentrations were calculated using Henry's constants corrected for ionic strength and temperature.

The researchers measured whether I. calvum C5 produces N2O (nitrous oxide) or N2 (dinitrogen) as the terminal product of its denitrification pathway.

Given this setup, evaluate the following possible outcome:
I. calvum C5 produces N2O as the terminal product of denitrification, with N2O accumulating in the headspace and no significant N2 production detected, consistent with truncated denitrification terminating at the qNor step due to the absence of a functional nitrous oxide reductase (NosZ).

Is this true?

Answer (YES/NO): YES